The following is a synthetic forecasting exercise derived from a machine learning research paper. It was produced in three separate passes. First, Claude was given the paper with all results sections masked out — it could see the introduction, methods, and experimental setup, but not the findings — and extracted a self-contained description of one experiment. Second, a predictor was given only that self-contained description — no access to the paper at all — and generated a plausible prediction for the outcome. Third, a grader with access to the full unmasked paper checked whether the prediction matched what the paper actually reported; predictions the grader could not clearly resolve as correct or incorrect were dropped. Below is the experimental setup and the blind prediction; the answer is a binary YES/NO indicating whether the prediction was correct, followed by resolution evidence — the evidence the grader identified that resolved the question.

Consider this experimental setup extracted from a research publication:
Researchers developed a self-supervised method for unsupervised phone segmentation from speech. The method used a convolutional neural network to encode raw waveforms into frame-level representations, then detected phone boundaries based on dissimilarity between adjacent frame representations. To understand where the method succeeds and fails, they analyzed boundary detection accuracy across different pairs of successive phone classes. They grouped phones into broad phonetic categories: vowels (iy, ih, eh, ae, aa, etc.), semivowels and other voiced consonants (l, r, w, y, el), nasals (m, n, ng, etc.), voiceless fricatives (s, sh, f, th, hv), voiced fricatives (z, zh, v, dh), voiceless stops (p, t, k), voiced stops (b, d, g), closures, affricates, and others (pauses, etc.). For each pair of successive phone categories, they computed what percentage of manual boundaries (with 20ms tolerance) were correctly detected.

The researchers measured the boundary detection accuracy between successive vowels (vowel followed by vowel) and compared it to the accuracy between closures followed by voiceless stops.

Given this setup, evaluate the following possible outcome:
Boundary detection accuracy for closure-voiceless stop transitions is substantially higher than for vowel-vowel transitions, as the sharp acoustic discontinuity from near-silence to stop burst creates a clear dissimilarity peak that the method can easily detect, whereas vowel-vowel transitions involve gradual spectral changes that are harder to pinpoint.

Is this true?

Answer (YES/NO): YES